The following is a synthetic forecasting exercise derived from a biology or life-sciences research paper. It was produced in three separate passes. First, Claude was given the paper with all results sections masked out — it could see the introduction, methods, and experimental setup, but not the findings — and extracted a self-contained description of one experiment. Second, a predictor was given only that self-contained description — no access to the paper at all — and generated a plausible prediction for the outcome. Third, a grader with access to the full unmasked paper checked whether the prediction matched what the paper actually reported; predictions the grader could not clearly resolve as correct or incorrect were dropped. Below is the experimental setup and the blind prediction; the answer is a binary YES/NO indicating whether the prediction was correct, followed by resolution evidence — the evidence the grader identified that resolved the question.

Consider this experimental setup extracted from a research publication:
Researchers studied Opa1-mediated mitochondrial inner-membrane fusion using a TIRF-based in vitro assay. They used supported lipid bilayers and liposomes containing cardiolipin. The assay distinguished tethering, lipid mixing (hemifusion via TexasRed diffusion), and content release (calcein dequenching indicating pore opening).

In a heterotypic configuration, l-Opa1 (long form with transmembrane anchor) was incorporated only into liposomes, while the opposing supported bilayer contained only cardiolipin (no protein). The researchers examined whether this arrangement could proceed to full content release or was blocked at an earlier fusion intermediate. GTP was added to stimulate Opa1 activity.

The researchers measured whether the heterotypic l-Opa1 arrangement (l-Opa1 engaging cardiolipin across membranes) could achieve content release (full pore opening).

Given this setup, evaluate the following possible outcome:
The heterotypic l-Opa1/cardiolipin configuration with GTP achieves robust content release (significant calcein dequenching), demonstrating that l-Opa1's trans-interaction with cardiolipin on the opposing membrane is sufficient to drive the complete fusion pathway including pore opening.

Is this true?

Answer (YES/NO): NO